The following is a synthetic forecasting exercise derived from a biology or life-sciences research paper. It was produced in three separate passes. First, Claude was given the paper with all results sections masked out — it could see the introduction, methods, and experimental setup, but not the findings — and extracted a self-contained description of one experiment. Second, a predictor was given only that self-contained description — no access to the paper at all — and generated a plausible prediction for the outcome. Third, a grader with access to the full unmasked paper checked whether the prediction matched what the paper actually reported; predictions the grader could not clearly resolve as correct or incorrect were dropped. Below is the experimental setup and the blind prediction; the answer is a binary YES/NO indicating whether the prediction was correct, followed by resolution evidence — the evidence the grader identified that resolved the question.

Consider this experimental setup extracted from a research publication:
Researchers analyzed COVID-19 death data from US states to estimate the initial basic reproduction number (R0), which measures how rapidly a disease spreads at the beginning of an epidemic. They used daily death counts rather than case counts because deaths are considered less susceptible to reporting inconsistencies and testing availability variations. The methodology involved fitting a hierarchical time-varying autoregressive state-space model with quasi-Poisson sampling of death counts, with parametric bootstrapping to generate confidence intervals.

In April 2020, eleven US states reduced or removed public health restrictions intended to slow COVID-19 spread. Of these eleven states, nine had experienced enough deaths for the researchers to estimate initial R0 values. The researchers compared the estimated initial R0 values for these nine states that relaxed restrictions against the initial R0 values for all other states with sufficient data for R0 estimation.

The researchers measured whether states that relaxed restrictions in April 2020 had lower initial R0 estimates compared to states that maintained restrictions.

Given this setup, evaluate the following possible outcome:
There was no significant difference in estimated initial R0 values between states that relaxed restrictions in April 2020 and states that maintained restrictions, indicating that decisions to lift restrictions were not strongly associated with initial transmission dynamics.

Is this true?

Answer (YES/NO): YES